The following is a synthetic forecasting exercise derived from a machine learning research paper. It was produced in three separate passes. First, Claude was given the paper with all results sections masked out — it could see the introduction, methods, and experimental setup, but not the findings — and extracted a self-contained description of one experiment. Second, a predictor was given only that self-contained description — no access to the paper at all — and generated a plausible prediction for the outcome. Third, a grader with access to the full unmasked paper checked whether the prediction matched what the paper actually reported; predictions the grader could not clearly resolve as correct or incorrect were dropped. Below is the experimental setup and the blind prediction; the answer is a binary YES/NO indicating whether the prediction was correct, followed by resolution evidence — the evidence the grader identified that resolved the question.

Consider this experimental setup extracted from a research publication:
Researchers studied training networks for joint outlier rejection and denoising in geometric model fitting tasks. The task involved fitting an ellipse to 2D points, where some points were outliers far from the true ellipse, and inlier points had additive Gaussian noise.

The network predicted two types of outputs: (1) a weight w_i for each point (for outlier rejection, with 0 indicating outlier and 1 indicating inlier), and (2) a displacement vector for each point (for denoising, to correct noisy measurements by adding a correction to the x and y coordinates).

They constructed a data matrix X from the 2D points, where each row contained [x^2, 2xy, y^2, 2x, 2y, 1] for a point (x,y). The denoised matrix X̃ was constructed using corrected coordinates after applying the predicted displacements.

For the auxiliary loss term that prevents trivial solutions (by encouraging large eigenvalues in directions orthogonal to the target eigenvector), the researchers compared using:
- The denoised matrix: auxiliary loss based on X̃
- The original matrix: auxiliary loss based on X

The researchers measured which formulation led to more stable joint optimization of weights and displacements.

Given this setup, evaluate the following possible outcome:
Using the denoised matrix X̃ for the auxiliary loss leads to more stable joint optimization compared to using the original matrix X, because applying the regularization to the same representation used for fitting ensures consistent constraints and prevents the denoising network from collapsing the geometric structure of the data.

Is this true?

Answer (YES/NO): NO